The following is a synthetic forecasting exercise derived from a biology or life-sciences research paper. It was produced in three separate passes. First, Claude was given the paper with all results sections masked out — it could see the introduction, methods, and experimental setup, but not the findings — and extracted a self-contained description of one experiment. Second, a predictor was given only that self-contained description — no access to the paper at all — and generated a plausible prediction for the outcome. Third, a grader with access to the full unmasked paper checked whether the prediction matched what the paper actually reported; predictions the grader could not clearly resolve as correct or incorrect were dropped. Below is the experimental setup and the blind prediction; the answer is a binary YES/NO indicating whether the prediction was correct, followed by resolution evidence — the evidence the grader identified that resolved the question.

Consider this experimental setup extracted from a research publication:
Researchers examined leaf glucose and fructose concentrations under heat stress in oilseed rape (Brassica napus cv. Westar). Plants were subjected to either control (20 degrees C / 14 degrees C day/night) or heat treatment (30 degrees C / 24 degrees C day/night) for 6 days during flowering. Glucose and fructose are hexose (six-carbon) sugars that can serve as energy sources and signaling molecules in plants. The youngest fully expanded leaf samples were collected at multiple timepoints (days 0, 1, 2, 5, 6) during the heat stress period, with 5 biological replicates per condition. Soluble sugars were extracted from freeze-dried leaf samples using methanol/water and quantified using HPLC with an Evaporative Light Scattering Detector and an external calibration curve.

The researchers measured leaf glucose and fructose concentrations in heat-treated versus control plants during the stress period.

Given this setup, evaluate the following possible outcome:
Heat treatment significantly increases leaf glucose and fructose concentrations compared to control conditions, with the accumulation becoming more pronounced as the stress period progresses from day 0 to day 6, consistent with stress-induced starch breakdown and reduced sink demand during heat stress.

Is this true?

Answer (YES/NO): YES